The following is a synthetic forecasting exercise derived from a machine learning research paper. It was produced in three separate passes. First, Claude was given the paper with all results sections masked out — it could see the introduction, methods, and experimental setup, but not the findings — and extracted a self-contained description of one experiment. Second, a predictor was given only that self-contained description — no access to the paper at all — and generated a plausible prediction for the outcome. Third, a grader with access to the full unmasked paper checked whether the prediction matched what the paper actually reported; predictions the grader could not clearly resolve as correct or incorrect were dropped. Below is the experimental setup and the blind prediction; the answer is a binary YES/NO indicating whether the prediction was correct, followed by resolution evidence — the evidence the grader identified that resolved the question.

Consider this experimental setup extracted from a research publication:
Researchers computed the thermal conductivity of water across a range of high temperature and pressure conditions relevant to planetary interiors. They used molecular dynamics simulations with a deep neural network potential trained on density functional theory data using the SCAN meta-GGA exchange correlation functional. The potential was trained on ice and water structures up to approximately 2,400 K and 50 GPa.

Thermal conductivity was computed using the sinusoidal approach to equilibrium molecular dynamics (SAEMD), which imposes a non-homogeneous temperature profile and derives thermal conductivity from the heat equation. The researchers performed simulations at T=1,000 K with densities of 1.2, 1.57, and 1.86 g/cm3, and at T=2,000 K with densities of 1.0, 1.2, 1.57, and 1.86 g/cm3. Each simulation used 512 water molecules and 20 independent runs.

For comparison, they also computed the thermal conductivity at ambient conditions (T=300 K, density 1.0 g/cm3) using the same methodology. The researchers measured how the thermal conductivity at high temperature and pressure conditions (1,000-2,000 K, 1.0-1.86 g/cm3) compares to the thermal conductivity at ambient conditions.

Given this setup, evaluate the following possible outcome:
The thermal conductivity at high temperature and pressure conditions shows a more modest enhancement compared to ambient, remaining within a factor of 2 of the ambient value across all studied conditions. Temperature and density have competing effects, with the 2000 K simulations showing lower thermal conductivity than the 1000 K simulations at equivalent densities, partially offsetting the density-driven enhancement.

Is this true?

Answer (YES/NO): NO